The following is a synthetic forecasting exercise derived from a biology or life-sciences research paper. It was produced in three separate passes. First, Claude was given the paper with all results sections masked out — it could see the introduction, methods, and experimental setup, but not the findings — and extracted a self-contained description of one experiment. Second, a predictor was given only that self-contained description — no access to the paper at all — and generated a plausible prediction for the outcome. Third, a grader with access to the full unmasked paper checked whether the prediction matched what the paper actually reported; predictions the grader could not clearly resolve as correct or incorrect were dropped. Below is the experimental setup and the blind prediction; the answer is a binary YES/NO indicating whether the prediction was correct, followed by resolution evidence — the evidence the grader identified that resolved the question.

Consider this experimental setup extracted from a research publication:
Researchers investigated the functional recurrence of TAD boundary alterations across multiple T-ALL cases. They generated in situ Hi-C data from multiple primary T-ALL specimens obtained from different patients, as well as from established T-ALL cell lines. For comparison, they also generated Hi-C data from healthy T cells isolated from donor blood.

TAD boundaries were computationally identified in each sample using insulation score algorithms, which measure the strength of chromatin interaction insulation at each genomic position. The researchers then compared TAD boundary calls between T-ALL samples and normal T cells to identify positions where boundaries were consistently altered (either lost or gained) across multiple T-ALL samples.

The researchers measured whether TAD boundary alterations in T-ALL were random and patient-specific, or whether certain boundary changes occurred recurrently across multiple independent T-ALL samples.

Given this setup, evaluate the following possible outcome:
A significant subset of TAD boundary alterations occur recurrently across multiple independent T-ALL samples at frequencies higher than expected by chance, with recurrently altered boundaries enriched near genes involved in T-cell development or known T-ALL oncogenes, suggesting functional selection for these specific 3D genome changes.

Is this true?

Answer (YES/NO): YES